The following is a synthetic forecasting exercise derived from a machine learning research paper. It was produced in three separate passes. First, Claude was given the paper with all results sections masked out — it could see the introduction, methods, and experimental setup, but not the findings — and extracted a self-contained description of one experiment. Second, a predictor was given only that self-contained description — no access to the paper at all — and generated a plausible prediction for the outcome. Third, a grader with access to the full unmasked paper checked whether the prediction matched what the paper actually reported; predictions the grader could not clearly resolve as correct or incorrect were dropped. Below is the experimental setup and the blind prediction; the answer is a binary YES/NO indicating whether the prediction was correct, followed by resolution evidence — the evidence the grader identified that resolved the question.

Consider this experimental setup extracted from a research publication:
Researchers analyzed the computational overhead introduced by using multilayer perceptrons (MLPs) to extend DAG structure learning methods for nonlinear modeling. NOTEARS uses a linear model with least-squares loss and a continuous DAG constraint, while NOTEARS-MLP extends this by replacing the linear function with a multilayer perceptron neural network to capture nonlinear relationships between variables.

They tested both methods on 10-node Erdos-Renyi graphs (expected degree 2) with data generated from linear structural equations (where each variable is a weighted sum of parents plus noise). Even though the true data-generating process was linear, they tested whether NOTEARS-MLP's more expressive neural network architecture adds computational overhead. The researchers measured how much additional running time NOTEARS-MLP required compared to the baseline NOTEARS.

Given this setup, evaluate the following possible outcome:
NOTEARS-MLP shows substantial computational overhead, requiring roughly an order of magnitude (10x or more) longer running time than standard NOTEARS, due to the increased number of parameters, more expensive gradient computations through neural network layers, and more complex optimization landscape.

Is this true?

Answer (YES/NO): NO